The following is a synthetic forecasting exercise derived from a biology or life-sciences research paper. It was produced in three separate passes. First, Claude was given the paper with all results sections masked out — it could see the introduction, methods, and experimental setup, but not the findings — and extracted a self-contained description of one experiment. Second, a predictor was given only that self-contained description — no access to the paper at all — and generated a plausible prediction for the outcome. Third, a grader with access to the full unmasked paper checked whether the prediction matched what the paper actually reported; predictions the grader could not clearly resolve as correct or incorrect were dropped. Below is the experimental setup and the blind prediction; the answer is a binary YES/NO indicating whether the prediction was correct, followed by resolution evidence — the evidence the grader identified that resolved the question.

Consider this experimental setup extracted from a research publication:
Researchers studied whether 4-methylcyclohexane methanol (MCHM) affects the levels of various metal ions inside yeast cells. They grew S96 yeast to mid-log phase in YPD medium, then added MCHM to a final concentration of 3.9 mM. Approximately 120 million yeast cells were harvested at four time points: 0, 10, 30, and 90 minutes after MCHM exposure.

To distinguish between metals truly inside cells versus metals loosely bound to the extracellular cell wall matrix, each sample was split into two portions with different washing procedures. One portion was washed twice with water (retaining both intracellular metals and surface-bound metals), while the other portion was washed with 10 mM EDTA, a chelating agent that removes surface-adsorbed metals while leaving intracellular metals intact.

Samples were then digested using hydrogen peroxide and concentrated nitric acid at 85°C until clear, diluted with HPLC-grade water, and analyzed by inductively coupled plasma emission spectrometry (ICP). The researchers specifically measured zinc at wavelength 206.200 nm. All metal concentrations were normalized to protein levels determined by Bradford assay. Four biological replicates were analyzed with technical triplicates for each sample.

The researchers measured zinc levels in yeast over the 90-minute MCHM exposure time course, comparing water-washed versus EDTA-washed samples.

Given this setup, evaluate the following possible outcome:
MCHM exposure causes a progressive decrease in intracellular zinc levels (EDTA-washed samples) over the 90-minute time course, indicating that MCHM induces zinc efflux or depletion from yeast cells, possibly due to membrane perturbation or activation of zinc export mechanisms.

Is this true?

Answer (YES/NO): NO